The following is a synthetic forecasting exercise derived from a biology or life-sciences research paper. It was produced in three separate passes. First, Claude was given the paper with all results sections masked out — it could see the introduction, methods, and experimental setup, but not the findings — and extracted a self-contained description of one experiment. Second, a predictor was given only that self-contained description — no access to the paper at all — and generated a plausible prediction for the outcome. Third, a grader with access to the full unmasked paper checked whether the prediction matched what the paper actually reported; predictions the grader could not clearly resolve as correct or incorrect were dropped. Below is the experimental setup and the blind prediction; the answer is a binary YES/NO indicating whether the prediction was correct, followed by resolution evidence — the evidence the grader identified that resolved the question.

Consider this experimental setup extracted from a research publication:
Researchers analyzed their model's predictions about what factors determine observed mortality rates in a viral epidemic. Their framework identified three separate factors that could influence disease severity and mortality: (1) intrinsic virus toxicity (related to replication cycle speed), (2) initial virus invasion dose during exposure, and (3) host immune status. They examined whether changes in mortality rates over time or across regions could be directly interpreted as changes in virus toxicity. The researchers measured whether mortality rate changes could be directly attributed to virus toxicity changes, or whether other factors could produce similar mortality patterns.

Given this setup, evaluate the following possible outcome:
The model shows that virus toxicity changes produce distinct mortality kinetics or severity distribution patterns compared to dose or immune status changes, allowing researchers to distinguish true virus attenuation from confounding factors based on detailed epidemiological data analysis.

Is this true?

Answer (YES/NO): NO